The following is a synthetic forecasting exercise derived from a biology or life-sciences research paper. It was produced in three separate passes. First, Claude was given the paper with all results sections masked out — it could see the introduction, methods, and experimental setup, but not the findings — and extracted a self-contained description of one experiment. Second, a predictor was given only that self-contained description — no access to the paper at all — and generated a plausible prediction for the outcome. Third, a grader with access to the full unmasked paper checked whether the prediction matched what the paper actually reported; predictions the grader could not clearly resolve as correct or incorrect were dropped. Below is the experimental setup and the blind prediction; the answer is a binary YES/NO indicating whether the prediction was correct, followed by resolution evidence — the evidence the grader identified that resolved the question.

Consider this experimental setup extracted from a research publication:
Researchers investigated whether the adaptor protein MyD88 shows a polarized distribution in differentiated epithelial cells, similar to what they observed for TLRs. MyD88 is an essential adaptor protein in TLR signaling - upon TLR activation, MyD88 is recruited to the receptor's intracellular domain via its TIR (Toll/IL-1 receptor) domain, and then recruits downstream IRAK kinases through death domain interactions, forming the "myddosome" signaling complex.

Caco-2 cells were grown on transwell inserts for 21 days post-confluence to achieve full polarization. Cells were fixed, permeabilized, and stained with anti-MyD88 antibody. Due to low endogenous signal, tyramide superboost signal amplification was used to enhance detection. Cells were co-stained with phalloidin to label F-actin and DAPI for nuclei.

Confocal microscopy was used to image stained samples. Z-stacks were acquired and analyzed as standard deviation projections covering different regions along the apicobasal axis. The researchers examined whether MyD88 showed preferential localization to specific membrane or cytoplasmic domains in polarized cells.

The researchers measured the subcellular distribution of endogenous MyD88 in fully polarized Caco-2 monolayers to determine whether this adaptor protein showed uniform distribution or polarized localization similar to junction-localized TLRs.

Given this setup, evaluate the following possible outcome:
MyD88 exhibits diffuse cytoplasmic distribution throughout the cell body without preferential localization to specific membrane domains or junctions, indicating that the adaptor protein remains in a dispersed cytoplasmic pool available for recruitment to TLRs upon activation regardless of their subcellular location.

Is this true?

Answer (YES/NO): NO